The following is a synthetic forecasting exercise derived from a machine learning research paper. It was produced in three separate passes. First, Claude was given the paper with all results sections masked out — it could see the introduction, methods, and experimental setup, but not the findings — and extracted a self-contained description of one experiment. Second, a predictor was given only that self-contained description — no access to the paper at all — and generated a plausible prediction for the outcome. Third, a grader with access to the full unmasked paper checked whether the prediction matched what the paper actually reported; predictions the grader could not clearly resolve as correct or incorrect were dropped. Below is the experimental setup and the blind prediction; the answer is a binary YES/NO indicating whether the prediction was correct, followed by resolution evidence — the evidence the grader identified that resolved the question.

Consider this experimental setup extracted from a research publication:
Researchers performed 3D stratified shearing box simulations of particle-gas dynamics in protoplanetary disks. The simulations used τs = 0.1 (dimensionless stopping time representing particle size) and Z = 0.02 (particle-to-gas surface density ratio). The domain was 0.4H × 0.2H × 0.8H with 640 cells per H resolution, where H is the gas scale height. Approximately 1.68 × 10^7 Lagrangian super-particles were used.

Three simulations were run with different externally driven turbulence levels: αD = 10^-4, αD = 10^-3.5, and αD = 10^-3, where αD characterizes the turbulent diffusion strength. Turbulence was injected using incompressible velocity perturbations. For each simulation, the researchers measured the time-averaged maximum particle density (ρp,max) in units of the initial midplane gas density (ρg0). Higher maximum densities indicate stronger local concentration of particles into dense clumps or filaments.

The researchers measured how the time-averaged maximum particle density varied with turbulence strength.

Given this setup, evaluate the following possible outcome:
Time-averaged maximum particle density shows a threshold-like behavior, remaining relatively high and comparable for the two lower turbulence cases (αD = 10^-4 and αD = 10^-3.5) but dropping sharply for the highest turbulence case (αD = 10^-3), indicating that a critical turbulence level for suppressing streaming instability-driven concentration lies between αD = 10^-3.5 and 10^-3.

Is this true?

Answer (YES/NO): NO